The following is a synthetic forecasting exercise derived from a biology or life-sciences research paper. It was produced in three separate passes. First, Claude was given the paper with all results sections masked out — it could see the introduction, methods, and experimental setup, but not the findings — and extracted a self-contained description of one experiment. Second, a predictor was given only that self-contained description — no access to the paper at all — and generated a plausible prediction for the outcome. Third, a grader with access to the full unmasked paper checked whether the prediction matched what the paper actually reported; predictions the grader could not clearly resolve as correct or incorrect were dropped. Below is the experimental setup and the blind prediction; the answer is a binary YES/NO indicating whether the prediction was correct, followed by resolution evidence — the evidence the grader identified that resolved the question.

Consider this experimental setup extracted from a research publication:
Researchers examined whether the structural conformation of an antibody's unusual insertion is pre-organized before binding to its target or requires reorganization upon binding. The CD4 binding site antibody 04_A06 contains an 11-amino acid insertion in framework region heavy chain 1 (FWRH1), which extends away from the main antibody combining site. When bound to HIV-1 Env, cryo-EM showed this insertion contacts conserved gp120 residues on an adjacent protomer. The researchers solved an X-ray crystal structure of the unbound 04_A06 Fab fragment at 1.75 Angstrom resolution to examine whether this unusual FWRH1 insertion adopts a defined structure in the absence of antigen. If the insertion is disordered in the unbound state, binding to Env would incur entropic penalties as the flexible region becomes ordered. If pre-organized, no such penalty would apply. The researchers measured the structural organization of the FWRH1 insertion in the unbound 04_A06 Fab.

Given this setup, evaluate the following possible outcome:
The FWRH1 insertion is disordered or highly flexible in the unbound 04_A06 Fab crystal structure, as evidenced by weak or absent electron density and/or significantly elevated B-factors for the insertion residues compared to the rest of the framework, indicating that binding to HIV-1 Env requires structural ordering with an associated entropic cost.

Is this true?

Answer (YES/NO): NO